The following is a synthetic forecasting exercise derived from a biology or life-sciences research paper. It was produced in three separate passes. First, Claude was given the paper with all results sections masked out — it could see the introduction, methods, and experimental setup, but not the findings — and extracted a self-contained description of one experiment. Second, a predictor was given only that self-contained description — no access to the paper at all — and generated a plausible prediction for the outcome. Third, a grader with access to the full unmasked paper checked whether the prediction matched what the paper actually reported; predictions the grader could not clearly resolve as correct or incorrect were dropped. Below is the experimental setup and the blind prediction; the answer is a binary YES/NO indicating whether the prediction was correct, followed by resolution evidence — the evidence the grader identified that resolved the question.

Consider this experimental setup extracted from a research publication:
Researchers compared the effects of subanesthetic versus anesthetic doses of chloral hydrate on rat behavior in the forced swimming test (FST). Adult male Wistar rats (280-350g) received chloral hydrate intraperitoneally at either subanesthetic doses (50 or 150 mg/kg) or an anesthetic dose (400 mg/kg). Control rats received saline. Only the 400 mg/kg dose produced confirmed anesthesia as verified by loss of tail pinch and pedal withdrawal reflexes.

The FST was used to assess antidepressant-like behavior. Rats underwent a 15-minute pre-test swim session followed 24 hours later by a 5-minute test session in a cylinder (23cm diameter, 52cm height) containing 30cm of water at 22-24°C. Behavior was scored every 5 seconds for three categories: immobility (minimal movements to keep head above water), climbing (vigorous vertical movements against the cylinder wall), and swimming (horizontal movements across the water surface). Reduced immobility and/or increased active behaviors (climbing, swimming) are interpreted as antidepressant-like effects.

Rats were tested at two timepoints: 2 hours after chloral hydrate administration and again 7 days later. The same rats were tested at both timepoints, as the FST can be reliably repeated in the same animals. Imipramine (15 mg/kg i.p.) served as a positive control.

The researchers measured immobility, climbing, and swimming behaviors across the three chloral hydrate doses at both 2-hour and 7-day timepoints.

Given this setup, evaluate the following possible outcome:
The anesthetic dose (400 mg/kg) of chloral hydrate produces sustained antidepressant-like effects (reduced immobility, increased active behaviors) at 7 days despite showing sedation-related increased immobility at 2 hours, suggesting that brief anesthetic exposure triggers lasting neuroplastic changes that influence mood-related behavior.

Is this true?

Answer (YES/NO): NO